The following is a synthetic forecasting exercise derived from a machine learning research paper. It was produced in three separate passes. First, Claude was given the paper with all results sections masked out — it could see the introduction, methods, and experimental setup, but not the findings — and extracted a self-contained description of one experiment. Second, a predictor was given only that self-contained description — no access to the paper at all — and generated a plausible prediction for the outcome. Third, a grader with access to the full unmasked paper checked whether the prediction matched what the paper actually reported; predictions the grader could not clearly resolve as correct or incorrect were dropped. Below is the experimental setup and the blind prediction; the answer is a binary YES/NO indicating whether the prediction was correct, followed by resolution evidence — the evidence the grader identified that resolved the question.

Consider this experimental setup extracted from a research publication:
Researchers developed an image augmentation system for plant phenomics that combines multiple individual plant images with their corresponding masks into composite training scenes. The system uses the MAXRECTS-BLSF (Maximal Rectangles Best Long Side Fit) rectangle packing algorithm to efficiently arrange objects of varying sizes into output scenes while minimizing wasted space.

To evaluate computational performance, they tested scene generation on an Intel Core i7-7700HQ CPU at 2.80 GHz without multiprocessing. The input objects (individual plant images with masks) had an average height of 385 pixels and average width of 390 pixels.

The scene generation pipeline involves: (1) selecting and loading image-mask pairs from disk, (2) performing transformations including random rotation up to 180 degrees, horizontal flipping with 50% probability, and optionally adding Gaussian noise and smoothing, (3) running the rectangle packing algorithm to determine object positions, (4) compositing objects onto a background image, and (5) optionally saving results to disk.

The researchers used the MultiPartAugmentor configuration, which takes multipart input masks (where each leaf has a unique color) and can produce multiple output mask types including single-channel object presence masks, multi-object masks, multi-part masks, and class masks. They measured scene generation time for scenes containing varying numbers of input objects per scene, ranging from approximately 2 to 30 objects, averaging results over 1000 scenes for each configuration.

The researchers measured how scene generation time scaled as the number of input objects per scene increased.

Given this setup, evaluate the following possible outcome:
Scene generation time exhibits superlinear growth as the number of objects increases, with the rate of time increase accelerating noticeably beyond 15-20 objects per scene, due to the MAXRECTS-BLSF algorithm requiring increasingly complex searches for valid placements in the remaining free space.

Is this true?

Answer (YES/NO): NO